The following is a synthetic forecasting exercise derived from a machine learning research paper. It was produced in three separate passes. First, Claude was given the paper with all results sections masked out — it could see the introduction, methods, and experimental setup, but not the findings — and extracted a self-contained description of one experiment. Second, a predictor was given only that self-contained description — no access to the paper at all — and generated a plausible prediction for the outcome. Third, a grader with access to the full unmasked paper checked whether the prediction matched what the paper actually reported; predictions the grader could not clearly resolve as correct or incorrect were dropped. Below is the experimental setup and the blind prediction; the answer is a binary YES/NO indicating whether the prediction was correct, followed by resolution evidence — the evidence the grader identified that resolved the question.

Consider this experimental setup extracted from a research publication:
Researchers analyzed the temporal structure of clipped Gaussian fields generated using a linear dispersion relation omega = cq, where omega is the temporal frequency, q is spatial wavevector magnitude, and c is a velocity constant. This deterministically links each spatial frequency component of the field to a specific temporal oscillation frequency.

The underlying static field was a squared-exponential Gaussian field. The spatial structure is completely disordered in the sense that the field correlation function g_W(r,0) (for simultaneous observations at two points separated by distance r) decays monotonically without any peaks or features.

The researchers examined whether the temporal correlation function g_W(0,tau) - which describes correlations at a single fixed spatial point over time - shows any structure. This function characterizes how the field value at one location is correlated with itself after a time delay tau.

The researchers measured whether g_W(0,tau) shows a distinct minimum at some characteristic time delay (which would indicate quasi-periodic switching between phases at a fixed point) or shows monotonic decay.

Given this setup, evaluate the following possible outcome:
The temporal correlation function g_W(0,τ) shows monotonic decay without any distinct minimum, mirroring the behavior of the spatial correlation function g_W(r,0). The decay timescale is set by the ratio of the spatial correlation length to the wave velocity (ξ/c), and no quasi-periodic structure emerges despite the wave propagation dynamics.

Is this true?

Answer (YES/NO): NO